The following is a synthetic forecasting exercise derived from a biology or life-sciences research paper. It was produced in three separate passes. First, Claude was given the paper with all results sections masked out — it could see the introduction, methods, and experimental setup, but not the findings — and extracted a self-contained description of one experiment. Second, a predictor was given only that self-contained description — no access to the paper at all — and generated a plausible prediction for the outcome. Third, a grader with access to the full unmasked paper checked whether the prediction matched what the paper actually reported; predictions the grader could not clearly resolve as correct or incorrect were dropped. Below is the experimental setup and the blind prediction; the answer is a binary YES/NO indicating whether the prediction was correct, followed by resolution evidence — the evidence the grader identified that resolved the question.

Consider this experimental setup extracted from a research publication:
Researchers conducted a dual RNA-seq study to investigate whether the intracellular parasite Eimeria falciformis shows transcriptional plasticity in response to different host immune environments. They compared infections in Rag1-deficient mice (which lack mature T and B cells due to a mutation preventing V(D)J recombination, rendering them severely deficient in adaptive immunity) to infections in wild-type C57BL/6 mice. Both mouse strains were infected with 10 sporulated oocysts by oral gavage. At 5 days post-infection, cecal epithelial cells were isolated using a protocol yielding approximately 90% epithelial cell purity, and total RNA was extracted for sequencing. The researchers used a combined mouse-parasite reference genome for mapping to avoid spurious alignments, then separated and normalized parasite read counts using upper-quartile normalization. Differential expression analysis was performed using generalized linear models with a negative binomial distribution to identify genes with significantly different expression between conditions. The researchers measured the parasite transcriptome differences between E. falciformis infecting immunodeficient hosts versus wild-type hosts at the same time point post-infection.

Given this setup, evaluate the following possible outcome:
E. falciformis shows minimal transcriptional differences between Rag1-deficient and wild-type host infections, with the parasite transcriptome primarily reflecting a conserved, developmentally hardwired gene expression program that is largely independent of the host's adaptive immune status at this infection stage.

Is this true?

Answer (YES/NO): YES